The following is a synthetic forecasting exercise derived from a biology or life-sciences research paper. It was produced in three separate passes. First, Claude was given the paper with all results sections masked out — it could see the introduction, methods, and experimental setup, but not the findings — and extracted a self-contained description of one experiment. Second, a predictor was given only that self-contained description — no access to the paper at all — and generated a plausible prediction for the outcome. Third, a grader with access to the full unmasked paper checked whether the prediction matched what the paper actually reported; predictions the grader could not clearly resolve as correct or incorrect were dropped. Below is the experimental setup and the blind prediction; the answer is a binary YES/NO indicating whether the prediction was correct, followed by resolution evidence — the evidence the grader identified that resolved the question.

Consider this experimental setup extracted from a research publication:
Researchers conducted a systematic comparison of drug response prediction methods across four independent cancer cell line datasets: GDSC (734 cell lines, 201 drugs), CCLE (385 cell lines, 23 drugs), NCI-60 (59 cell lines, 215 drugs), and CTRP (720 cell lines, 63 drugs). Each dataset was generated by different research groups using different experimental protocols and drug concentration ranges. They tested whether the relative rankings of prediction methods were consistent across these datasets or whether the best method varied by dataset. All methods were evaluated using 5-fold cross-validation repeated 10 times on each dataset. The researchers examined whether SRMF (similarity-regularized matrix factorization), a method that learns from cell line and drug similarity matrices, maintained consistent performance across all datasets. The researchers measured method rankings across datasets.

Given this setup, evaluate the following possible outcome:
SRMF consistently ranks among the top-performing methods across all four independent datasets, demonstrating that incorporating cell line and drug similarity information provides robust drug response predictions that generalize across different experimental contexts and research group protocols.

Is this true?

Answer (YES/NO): YES